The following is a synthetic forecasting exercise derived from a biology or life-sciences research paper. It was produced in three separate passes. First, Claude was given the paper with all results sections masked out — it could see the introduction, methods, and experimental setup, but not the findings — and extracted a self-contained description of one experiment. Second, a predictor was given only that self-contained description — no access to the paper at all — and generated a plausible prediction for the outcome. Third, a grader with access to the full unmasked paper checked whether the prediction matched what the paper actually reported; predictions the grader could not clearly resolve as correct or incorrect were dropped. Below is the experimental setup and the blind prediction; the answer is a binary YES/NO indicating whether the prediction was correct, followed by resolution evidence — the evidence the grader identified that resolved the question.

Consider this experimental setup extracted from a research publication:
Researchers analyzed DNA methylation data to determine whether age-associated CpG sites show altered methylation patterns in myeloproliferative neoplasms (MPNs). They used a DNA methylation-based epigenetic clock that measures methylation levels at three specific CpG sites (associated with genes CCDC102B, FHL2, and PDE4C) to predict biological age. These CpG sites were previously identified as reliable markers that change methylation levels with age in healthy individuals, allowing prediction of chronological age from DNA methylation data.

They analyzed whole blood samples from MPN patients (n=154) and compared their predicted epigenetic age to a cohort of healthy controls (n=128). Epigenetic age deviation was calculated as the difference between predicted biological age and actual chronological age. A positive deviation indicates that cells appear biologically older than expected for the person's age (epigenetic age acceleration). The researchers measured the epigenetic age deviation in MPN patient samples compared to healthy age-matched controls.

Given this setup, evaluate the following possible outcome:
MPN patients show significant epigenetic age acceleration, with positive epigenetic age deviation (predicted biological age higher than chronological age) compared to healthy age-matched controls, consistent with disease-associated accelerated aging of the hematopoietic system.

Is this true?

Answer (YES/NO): YES